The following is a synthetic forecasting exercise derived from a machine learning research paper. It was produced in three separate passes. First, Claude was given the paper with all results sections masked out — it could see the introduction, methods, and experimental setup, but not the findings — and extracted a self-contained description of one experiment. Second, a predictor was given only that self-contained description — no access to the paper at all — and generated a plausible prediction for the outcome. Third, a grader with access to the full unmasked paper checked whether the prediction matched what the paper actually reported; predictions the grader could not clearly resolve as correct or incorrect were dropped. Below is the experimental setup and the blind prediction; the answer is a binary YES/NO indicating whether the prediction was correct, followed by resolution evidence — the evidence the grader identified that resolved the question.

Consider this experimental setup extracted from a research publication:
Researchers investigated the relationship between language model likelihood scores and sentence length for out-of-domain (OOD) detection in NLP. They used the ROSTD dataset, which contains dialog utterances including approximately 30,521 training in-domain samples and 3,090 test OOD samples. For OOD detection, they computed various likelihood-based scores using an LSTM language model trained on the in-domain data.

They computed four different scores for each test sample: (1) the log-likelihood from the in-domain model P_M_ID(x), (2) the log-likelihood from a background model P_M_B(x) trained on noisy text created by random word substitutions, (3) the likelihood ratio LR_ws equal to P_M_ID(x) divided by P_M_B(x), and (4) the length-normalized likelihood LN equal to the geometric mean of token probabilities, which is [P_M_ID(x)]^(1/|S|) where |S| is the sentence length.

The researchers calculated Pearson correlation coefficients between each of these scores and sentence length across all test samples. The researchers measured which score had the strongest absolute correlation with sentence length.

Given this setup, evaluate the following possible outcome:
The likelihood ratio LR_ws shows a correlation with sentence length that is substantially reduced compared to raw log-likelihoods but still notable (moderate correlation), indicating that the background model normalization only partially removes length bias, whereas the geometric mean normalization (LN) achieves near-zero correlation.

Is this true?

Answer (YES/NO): NO